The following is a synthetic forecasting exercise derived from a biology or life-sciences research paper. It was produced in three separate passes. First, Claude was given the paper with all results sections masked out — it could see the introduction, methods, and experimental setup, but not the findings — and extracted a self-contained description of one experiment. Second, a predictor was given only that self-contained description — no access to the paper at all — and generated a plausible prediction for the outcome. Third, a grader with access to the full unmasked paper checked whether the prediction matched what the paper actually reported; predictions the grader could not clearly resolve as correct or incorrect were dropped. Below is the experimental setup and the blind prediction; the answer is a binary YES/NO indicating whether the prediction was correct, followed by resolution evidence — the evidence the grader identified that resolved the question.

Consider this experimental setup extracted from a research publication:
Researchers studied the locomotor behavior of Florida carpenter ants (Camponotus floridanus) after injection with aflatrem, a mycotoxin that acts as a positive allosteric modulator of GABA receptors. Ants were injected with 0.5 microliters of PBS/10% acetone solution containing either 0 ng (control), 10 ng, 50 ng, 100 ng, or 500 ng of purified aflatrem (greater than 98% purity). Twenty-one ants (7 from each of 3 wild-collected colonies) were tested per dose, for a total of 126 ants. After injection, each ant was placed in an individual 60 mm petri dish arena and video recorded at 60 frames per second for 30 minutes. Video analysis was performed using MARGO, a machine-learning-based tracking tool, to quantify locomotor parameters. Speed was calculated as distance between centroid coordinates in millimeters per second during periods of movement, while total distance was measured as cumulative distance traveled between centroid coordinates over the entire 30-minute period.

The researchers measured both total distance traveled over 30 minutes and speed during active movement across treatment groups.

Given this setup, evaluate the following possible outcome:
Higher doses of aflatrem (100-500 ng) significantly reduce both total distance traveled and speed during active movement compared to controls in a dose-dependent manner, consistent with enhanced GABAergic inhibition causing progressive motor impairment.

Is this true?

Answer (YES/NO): NO